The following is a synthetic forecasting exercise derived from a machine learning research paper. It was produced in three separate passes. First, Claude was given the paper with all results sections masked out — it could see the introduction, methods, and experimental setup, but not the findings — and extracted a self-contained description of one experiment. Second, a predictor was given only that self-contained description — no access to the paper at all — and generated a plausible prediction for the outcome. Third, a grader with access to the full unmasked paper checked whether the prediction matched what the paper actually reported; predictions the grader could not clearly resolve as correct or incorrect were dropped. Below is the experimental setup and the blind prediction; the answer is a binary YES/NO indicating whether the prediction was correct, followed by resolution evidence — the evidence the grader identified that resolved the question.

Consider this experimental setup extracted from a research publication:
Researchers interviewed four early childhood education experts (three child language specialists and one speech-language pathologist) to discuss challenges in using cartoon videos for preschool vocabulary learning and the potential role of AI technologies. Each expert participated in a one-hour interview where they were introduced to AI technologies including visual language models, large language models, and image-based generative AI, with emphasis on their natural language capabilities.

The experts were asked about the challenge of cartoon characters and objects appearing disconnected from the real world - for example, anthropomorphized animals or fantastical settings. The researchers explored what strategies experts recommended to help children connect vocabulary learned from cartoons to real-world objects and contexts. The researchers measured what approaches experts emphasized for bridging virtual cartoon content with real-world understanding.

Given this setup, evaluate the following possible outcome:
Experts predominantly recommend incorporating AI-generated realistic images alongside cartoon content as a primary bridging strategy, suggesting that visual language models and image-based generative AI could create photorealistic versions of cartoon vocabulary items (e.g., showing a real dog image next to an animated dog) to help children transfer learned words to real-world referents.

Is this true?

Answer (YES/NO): NO